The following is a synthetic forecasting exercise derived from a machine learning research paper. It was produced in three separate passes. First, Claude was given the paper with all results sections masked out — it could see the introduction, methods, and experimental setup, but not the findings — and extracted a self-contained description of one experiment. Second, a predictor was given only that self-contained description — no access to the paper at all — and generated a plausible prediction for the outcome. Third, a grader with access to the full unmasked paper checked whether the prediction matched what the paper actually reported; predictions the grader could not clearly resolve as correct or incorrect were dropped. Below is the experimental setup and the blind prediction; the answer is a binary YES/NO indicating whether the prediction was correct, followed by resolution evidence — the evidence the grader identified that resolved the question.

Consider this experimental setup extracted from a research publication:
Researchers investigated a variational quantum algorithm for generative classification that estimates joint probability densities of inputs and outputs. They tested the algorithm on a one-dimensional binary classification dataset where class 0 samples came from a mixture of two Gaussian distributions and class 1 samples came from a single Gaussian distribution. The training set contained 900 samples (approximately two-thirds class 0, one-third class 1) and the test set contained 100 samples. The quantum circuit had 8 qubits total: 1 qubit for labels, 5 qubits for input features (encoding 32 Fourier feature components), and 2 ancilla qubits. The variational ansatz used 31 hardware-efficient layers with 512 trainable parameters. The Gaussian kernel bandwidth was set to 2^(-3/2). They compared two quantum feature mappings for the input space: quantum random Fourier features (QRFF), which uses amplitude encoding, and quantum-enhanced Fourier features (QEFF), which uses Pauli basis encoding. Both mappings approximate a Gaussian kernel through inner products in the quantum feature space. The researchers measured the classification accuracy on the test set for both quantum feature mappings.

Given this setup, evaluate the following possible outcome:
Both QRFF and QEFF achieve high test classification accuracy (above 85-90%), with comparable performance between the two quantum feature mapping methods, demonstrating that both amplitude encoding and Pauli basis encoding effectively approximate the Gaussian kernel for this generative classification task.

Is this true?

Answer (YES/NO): YES